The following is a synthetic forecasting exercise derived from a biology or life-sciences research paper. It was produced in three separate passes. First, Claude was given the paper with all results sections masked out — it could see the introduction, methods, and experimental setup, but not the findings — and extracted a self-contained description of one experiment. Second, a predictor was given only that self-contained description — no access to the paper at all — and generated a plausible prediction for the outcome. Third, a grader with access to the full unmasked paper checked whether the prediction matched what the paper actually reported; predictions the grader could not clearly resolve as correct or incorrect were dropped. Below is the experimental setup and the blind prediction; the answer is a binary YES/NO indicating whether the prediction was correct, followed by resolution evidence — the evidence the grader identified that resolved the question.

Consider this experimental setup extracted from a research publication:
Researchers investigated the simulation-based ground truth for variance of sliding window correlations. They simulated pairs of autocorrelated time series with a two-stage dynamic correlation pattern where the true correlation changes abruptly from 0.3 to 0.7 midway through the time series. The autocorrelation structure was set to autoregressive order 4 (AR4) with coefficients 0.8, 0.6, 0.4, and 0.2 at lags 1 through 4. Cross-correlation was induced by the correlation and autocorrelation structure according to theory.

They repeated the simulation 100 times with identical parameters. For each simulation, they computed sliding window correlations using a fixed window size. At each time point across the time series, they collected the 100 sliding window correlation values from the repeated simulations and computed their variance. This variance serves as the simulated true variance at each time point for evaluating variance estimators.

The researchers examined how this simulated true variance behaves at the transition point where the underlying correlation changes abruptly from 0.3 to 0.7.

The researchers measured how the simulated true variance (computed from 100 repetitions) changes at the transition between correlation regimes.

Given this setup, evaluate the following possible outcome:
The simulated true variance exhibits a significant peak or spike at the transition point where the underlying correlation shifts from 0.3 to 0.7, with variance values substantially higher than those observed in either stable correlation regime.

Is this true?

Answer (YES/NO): YES